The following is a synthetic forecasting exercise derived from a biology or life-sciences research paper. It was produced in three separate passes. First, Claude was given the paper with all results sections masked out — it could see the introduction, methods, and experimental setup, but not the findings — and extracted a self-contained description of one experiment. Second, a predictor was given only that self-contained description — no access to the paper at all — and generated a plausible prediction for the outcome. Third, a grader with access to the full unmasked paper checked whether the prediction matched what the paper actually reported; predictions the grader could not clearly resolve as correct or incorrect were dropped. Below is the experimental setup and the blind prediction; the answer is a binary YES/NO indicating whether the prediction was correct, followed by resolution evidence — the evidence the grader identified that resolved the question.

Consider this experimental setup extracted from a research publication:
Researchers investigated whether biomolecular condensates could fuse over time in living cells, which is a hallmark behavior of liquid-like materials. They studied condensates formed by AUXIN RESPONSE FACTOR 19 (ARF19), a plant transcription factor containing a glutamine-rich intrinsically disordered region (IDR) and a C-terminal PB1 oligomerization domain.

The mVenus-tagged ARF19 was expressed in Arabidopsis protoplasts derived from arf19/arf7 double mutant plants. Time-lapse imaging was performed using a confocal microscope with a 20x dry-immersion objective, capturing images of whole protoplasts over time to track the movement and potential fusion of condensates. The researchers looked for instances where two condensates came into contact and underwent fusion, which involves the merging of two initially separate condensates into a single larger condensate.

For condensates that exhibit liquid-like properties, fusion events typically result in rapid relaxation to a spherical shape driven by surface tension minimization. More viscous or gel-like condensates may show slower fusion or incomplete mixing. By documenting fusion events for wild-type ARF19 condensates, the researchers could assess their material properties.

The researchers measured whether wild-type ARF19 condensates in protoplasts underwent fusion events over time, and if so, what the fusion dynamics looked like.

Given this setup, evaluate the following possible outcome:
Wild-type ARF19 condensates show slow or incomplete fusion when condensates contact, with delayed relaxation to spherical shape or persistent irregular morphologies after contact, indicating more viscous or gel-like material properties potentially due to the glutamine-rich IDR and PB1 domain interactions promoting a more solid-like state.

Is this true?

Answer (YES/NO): NO